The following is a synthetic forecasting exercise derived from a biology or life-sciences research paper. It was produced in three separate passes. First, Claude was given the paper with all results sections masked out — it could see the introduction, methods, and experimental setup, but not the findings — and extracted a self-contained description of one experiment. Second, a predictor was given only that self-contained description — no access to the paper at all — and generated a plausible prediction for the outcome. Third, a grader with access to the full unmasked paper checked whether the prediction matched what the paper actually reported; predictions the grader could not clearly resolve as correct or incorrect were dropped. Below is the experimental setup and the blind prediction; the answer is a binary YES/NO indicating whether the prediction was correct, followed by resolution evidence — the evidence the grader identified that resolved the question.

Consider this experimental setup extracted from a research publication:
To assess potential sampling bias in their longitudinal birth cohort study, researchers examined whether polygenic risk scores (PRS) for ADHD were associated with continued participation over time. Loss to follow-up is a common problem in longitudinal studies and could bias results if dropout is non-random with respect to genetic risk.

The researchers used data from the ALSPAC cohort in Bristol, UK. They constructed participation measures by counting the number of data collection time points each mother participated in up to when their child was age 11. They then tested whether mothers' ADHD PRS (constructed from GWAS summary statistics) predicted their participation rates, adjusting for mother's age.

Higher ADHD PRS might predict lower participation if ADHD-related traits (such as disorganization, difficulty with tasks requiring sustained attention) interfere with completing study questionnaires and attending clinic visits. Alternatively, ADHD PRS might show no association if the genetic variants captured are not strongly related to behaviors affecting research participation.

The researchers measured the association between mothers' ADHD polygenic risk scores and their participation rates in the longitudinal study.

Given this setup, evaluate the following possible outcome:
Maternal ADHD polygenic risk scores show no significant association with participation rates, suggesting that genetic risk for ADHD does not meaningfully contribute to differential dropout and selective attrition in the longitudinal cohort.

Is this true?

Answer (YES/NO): NO